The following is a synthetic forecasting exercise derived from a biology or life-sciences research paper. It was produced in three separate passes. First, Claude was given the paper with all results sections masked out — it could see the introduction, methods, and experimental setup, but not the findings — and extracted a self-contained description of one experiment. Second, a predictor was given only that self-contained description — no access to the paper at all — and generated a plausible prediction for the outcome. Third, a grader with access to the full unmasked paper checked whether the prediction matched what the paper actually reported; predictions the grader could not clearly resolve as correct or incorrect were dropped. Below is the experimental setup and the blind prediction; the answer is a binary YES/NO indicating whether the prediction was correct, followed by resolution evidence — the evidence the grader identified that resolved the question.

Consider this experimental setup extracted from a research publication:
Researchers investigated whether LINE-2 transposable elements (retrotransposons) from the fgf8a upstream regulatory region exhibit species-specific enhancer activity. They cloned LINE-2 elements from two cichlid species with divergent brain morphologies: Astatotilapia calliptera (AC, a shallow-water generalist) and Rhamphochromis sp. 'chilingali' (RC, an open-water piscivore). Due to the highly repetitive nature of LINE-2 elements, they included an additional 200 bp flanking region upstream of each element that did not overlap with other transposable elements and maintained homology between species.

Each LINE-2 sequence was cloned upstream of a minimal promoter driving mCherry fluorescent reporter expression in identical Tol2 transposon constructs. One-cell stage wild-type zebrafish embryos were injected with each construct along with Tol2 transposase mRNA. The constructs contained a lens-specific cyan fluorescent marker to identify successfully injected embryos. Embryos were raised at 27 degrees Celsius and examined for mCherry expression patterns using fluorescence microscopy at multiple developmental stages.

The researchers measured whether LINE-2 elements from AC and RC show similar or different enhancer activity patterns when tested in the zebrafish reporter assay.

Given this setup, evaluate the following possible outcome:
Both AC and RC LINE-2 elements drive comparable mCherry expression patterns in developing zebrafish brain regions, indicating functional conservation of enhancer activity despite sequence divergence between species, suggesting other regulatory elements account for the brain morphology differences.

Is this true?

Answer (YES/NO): NO